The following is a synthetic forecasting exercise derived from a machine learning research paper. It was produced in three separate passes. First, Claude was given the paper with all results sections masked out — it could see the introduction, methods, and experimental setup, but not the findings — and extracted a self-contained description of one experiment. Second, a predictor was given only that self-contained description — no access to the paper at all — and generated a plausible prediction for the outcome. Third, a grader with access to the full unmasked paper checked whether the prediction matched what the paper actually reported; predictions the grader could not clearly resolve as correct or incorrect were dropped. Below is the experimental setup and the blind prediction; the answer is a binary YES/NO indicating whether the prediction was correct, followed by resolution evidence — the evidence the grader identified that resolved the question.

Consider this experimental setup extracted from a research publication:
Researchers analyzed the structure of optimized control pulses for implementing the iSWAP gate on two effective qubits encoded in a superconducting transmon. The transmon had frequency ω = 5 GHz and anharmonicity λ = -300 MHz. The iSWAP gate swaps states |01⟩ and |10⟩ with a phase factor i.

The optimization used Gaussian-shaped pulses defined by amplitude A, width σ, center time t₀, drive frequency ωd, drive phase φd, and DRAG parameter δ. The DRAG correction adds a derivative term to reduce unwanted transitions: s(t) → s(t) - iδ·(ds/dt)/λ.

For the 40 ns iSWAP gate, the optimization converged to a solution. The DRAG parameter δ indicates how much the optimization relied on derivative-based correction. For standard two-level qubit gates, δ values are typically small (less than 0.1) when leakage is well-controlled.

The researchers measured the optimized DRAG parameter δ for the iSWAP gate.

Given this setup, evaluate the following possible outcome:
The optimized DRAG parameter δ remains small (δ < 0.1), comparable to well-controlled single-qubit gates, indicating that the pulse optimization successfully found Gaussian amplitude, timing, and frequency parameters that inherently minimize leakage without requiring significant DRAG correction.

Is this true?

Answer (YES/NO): NO